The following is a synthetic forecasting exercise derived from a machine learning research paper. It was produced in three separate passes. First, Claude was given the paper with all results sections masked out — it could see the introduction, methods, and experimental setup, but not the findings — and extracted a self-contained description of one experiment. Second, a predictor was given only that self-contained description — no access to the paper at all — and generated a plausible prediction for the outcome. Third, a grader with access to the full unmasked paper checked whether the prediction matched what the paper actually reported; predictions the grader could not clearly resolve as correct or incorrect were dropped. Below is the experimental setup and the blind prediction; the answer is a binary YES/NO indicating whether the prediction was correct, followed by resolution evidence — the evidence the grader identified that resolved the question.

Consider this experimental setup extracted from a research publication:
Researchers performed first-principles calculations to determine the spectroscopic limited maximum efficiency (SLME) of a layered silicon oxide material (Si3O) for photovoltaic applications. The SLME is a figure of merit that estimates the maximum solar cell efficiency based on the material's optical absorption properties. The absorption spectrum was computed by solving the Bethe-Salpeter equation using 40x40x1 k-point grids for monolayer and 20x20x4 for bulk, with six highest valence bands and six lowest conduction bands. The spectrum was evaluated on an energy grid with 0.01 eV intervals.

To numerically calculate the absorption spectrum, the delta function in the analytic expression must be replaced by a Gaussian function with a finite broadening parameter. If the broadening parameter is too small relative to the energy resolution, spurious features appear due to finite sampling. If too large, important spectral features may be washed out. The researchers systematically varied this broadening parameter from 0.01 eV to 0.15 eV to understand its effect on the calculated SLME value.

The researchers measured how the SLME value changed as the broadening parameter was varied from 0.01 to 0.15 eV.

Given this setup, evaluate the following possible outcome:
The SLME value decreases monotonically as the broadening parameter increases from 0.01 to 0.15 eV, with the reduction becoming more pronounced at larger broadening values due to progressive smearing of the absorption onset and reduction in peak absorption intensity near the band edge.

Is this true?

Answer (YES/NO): NO